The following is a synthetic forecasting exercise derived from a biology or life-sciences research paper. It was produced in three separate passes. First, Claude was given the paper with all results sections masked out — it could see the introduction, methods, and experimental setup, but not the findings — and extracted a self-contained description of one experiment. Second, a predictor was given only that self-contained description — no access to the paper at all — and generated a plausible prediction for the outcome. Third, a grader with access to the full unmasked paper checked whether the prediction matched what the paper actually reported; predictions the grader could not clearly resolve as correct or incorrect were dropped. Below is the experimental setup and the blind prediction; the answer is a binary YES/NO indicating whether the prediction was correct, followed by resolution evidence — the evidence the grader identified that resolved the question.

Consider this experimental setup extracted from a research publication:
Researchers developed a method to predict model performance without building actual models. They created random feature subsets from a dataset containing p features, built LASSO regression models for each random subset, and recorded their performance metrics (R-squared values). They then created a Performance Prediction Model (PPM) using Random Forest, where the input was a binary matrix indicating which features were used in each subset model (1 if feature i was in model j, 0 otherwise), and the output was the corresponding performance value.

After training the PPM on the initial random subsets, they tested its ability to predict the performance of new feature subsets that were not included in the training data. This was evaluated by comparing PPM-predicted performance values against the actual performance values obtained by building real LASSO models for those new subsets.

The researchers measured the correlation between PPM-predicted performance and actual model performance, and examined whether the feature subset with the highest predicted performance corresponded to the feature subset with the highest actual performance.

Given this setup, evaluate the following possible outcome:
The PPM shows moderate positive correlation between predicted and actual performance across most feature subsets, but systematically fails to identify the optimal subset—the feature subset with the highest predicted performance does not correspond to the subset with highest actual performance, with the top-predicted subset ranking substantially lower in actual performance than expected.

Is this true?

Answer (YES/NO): NO